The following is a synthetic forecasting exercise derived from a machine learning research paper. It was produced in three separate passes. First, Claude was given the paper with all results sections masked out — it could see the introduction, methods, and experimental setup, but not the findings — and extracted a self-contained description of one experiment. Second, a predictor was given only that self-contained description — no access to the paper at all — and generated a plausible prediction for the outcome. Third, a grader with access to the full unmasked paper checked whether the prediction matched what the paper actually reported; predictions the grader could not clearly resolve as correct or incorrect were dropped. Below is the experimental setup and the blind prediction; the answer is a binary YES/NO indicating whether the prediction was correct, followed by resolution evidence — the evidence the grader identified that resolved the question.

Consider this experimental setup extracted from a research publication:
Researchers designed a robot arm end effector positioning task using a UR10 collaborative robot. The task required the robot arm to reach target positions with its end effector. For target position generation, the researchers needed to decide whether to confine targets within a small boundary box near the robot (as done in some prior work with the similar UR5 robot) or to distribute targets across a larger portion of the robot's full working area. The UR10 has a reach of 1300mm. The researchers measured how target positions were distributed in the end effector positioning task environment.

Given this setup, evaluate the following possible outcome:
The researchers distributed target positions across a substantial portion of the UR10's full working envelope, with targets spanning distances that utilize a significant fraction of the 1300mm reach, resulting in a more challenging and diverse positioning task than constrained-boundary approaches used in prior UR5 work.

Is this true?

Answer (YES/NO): YES